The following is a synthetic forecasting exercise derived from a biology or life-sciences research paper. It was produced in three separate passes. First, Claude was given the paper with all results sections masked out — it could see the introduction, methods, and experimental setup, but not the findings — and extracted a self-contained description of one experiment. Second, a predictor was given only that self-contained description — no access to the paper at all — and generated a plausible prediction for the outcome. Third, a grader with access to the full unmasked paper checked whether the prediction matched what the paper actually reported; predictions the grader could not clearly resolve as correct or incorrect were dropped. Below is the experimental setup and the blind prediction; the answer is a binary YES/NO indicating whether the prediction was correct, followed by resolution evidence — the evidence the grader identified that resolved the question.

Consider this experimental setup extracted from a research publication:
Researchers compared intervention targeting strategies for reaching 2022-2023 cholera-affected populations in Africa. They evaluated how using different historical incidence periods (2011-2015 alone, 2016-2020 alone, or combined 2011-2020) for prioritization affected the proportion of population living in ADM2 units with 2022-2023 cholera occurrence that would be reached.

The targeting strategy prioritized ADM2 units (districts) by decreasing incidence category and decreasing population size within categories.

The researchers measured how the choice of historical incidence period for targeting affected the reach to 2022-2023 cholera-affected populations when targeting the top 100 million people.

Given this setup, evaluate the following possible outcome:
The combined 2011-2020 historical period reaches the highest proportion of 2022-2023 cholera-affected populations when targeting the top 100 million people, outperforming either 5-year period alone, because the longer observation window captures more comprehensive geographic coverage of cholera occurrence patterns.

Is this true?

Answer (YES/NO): NO